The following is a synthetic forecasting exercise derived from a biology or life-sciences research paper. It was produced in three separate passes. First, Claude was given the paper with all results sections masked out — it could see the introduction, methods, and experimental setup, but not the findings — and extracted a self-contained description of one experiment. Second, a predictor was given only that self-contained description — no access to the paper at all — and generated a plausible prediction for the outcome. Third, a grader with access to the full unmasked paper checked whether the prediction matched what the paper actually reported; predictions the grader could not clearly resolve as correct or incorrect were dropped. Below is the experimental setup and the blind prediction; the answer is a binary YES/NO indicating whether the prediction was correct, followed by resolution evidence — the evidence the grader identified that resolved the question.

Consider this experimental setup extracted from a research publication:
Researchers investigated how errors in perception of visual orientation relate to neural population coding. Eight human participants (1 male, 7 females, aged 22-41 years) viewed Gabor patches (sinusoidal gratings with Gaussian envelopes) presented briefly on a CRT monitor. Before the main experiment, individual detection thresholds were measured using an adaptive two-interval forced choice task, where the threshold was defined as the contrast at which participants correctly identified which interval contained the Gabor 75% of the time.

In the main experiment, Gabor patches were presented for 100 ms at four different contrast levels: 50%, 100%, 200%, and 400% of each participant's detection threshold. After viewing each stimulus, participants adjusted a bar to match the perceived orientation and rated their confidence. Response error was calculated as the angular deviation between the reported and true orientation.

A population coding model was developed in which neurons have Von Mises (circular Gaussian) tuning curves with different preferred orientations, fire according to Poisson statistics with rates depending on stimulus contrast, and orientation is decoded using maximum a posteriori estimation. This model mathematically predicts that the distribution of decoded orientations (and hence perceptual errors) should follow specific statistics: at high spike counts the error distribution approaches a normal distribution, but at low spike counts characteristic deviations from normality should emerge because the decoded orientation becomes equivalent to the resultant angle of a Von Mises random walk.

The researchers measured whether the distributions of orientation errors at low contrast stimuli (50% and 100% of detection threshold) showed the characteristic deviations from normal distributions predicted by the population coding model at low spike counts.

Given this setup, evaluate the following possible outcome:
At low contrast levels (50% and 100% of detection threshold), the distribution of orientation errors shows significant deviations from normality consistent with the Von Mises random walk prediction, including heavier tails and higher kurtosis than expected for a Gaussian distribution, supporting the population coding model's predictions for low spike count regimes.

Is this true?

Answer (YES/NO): YES